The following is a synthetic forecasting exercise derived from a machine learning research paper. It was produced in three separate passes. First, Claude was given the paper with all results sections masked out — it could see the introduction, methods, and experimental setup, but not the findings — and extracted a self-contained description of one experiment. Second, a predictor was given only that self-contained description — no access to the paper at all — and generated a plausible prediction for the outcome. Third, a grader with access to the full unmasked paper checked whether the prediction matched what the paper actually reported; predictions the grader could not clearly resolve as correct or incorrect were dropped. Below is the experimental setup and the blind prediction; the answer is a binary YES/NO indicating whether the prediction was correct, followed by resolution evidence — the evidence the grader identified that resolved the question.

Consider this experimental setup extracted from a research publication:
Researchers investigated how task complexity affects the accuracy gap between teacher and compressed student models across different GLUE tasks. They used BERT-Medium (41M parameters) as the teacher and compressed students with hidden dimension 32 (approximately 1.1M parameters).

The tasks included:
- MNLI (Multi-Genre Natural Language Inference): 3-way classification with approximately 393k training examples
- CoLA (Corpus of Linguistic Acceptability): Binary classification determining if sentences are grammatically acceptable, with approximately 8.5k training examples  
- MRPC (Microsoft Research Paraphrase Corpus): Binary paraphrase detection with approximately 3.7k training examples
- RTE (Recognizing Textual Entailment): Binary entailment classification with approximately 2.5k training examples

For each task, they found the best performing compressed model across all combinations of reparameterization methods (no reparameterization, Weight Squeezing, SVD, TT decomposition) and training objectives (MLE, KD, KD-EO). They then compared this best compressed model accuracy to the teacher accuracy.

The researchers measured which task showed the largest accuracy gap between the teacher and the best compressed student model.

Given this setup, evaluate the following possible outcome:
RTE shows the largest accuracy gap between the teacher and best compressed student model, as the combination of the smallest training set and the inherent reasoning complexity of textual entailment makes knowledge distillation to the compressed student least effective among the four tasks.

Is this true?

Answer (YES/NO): NO